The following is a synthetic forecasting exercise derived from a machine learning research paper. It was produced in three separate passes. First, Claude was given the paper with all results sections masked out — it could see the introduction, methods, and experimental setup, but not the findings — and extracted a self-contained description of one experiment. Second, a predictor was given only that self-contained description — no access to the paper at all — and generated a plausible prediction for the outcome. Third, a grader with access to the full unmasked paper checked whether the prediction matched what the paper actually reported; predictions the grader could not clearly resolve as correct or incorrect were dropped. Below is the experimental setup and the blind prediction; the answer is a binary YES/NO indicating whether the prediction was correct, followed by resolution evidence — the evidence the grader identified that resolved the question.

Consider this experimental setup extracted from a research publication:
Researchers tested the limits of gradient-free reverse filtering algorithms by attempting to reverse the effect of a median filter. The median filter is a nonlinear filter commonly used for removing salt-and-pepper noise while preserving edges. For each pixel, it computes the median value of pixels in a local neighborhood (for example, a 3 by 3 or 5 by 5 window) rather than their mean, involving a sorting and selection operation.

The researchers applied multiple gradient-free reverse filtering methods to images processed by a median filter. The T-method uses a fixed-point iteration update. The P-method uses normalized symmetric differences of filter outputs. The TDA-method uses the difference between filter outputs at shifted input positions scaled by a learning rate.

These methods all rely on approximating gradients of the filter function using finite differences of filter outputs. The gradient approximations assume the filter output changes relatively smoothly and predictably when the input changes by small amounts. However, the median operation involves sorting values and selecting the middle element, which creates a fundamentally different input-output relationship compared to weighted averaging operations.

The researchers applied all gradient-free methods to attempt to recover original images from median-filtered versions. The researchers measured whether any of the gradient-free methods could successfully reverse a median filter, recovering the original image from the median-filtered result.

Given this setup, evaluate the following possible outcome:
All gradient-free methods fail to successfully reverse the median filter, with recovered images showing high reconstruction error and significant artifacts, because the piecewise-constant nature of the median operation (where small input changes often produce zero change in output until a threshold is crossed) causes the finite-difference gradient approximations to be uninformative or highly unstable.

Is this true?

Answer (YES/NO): YES